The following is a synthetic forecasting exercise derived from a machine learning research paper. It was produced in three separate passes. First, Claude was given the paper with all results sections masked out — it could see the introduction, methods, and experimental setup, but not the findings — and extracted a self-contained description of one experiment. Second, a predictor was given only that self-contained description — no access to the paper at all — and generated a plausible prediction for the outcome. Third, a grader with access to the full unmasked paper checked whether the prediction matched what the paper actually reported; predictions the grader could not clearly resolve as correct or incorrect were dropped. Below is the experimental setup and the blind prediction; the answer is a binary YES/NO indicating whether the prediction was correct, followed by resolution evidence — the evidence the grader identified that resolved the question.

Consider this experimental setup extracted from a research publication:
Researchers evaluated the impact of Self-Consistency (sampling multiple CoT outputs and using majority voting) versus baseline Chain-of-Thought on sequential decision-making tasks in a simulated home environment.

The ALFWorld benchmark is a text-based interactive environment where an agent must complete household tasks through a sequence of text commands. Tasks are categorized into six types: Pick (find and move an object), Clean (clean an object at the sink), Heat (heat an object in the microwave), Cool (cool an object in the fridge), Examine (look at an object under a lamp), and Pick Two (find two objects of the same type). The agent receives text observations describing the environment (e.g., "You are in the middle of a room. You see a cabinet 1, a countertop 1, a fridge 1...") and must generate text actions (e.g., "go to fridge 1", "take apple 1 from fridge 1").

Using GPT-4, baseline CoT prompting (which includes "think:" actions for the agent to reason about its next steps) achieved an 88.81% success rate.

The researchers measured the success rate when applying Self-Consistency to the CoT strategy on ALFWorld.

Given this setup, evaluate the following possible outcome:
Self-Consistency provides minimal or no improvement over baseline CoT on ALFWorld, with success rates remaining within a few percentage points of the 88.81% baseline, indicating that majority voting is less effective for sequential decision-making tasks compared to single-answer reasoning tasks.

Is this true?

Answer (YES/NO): NO